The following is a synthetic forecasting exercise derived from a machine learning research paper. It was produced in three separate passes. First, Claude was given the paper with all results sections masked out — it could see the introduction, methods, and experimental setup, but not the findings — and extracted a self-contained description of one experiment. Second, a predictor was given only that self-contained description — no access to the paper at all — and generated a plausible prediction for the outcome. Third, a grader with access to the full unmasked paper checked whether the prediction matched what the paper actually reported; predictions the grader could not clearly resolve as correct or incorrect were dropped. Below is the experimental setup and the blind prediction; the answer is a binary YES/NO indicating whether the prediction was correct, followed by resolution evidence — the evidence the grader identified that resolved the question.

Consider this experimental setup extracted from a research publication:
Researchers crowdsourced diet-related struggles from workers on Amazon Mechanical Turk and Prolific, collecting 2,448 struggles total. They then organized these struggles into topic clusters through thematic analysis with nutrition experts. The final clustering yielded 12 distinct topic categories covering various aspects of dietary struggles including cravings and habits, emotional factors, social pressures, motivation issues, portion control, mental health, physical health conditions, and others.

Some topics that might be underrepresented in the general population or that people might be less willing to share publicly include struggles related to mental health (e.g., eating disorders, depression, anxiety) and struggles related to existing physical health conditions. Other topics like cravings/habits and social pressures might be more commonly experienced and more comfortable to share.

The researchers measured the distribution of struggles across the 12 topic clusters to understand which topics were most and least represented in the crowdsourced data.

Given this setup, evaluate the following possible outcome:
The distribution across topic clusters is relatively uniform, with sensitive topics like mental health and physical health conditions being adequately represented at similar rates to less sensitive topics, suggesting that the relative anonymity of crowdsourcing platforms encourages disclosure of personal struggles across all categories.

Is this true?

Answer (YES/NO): NO